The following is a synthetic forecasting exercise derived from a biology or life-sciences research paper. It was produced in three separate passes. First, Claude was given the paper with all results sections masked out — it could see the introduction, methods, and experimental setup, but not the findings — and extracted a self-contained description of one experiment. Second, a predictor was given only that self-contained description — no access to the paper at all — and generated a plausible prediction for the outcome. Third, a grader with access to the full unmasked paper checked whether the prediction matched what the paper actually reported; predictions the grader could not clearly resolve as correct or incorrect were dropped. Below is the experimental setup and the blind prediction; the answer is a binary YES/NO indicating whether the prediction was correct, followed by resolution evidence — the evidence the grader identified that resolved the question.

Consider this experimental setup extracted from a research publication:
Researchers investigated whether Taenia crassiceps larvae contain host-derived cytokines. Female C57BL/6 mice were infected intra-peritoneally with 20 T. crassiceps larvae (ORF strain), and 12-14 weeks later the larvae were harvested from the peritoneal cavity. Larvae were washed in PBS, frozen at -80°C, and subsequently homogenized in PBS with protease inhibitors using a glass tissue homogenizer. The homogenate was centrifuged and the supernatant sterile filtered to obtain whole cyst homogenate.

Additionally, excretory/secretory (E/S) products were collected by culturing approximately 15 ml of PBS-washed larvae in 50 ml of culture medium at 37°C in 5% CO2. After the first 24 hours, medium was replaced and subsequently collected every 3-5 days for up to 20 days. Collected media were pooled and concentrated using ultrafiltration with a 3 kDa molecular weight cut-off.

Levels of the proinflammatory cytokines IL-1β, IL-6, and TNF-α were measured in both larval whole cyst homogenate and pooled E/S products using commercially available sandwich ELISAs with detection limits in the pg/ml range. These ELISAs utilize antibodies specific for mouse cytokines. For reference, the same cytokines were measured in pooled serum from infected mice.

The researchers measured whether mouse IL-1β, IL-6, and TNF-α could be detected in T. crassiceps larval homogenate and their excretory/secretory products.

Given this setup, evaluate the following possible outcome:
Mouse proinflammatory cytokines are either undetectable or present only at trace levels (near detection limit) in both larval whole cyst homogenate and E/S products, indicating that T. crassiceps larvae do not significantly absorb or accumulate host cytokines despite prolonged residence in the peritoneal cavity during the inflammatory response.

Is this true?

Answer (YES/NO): NO